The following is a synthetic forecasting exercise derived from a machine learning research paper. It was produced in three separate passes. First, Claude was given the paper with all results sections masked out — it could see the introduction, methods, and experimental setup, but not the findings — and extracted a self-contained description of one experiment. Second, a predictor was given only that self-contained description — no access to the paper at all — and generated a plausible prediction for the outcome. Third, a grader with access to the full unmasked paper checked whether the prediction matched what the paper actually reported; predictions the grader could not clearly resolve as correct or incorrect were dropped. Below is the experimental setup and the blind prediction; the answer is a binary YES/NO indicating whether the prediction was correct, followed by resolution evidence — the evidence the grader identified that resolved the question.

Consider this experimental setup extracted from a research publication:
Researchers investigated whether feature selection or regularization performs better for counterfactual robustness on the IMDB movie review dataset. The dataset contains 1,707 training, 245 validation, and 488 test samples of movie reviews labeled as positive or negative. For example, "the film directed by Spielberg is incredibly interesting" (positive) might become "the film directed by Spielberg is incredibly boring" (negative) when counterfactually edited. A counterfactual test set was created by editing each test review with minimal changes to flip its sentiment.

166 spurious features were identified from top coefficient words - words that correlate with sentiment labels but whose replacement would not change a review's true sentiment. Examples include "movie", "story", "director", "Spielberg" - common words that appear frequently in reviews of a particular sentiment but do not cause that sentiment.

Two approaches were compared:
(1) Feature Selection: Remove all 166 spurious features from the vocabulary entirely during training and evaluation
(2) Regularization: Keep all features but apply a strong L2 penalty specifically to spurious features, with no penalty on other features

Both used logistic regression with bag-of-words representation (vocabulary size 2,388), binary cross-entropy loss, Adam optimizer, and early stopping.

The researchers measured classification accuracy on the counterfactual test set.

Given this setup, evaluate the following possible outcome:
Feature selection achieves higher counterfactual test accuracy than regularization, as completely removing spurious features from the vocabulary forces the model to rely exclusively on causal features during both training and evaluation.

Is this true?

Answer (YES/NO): NO